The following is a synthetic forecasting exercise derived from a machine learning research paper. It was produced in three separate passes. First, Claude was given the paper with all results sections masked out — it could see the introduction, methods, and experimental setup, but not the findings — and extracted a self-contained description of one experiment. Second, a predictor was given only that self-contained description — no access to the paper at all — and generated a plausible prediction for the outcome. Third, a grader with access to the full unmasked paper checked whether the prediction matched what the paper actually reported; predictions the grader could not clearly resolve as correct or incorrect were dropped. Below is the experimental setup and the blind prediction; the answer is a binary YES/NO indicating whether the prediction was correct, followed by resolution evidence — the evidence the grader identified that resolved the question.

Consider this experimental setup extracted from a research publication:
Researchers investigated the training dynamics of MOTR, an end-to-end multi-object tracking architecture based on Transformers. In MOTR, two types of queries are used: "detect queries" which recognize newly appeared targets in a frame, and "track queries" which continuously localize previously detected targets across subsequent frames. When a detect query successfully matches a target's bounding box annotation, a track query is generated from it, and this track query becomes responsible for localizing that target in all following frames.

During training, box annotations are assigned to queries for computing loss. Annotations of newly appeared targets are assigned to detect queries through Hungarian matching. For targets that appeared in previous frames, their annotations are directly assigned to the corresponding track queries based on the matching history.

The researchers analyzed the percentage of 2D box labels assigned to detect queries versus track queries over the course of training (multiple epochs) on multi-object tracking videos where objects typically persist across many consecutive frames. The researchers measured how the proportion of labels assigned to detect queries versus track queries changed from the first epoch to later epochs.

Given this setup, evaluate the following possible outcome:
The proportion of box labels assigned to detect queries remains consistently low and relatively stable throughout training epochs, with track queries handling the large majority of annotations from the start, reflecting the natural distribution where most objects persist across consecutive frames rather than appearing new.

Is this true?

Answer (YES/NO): NO